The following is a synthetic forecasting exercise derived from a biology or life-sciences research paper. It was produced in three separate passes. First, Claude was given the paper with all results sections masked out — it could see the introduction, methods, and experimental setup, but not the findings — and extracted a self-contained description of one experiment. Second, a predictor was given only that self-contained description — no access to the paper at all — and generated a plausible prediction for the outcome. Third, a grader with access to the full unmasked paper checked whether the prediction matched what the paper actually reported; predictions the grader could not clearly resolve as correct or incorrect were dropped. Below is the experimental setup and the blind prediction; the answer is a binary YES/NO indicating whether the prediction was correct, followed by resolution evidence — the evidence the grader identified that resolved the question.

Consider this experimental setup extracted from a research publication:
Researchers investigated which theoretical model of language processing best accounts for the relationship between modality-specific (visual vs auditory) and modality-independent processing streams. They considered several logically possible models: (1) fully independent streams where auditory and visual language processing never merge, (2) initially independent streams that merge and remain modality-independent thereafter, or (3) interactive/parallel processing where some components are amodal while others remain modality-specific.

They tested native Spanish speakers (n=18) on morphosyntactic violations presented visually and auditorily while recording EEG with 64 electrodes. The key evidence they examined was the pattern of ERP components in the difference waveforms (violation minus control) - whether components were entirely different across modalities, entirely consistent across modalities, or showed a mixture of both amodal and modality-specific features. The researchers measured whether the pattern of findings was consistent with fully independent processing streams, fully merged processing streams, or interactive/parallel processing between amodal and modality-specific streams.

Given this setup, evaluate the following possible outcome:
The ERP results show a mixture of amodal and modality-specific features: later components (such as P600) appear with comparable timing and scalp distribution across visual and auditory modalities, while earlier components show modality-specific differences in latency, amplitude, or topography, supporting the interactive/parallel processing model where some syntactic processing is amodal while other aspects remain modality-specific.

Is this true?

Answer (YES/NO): NO